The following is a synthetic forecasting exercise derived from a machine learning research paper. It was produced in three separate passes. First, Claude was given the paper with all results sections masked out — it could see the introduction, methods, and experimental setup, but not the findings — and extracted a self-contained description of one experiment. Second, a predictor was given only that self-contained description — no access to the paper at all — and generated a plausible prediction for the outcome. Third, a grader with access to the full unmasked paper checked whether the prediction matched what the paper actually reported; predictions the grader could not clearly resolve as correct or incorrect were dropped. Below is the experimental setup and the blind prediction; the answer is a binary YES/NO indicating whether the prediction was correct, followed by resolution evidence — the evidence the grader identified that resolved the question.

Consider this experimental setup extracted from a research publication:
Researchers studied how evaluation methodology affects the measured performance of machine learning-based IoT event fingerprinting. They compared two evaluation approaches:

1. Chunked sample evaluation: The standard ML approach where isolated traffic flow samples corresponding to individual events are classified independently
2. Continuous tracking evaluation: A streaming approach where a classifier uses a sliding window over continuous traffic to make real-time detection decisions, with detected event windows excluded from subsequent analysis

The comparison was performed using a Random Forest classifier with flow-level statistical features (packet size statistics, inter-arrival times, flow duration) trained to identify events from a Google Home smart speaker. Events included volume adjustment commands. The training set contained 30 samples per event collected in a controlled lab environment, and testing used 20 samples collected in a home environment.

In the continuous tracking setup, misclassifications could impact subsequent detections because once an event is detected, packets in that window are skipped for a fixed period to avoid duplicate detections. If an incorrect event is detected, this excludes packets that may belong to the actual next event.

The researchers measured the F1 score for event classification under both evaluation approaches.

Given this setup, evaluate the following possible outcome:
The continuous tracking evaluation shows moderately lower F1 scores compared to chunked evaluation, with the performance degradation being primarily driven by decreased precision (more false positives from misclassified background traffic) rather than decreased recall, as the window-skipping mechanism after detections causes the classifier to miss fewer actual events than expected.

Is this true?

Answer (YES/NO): NO